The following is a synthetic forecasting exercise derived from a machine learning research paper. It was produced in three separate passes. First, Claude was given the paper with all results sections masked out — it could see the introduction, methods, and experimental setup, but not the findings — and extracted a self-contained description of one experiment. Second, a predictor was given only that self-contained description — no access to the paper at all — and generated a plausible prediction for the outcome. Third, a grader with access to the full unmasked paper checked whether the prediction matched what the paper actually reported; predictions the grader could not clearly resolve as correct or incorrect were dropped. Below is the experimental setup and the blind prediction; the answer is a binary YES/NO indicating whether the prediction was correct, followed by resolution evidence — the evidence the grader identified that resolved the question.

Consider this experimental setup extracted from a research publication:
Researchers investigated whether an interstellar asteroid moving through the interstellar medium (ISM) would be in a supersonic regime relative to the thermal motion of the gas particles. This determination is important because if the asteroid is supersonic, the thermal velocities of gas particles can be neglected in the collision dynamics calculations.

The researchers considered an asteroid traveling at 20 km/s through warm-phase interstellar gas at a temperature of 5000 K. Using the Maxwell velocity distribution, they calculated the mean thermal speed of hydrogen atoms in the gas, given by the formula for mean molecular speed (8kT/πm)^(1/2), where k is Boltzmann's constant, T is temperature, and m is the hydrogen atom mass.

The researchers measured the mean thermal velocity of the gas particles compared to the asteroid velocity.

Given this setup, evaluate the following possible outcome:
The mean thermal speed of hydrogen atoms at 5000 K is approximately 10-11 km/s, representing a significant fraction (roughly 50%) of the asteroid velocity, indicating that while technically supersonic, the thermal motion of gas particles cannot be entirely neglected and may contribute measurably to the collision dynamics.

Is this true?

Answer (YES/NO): NO